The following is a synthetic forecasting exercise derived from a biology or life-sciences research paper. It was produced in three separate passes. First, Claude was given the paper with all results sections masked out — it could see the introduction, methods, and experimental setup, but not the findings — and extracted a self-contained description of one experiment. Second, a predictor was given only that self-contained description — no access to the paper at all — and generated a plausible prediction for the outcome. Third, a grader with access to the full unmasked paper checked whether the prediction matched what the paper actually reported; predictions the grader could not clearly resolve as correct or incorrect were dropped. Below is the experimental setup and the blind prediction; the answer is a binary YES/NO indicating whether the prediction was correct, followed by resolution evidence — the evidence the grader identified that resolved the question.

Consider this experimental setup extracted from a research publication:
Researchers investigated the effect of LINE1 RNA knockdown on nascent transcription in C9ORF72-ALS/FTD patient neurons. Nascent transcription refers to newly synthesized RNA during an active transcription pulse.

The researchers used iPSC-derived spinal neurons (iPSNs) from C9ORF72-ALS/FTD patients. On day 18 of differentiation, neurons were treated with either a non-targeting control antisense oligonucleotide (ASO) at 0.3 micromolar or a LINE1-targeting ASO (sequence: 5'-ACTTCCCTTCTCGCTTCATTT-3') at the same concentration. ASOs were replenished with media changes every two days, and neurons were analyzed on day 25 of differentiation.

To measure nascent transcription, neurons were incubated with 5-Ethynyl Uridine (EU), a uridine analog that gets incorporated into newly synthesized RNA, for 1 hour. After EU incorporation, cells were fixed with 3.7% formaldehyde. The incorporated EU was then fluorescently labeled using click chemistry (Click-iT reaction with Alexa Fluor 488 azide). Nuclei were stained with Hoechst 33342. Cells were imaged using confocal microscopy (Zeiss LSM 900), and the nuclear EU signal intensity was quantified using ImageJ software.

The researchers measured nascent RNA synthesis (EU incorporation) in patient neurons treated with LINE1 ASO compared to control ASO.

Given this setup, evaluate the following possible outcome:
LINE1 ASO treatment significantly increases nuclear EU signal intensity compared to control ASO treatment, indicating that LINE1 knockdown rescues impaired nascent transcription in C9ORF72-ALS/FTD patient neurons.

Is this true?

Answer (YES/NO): NO